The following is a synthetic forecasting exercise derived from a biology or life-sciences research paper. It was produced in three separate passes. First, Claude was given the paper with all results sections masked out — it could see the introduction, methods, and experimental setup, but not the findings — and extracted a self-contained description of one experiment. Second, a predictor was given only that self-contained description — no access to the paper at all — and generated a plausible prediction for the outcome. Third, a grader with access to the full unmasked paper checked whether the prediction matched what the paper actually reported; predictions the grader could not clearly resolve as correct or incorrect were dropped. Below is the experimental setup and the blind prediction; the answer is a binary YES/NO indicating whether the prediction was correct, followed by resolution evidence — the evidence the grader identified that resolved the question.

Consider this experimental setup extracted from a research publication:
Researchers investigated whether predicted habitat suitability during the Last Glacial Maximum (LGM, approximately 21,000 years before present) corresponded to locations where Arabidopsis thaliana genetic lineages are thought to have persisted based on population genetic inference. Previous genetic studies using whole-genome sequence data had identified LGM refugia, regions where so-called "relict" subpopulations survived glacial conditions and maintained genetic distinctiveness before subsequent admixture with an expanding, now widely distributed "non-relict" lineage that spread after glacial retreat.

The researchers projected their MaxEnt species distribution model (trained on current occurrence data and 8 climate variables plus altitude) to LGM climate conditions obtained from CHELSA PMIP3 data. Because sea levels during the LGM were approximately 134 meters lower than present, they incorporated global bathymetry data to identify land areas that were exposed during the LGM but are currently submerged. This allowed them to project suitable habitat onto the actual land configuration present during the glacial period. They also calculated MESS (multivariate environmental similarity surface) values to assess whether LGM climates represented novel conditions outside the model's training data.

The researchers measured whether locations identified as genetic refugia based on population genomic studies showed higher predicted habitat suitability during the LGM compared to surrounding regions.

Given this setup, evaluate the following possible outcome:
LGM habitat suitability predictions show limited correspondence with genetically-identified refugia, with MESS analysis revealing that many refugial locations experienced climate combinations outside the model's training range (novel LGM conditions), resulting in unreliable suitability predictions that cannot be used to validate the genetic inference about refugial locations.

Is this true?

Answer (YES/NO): NO